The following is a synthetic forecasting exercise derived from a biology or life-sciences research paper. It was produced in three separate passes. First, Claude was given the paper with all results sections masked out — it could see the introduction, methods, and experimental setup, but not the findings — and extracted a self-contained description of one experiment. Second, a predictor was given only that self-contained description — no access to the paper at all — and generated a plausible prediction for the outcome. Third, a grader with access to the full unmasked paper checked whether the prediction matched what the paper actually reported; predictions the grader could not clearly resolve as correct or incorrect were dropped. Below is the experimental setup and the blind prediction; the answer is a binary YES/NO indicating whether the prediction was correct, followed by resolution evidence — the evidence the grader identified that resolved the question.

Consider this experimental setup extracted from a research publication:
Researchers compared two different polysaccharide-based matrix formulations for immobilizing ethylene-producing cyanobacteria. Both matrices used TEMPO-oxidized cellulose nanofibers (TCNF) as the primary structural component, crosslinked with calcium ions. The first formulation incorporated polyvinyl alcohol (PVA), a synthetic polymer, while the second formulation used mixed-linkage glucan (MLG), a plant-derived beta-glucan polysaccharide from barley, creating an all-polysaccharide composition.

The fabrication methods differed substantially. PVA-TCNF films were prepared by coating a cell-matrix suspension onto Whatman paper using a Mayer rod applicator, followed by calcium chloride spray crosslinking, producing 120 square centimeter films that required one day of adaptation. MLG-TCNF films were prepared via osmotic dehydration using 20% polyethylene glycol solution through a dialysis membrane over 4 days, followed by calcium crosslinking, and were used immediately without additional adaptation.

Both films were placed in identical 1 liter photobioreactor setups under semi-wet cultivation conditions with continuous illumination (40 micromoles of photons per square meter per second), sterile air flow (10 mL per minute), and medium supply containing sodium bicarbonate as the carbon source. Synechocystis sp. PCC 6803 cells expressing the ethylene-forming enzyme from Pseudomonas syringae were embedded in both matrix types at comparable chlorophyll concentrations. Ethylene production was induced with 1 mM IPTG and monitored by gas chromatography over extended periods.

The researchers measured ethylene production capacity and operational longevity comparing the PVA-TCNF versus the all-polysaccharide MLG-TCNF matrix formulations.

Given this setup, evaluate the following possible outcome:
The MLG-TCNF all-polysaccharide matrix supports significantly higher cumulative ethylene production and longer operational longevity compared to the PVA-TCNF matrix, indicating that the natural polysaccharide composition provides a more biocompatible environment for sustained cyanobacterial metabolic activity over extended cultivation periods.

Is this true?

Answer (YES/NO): NO